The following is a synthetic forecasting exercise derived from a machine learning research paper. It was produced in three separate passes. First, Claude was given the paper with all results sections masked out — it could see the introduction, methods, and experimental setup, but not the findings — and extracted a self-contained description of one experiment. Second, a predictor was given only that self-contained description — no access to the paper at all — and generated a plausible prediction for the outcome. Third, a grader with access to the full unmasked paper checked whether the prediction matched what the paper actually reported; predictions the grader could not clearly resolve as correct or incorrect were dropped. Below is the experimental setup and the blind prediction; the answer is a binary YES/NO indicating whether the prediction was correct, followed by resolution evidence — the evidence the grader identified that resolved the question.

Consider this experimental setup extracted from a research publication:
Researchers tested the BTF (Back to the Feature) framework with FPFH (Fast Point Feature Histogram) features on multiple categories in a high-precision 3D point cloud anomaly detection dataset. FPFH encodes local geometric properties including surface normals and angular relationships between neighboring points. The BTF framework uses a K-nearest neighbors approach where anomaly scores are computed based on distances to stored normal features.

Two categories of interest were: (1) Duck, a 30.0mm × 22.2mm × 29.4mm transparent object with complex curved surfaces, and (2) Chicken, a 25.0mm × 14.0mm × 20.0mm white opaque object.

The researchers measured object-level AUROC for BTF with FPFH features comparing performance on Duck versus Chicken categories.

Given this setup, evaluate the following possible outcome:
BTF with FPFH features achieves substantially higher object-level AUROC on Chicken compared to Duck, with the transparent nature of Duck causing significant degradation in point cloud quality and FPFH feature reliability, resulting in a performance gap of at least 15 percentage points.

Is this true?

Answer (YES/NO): NO